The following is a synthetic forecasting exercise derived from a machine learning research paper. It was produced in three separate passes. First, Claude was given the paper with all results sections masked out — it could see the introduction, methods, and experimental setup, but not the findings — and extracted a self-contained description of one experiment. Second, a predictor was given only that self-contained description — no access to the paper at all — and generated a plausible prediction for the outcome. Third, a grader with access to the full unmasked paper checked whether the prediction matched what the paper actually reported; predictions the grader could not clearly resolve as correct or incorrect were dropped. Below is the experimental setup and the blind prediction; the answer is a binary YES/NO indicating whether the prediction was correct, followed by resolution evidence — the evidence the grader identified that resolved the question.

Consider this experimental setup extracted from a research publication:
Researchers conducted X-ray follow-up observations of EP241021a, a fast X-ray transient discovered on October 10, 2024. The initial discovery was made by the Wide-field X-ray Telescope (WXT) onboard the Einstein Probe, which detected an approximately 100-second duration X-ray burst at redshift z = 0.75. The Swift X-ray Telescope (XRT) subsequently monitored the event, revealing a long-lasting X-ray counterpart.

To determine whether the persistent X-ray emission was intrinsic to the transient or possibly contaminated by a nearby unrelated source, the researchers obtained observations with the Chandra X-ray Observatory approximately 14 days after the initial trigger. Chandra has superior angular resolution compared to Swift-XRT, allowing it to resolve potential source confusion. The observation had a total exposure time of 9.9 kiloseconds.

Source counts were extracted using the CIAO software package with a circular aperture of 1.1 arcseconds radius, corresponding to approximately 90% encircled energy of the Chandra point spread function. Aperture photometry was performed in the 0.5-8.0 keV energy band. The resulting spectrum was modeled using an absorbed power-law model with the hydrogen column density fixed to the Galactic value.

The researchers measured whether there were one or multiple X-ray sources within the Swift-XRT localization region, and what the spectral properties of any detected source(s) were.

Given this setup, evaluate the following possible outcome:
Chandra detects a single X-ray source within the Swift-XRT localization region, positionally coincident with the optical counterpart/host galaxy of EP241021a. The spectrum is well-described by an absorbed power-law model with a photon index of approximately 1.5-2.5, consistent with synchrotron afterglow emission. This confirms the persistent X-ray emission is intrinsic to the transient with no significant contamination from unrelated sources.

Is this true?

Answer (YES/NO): NO